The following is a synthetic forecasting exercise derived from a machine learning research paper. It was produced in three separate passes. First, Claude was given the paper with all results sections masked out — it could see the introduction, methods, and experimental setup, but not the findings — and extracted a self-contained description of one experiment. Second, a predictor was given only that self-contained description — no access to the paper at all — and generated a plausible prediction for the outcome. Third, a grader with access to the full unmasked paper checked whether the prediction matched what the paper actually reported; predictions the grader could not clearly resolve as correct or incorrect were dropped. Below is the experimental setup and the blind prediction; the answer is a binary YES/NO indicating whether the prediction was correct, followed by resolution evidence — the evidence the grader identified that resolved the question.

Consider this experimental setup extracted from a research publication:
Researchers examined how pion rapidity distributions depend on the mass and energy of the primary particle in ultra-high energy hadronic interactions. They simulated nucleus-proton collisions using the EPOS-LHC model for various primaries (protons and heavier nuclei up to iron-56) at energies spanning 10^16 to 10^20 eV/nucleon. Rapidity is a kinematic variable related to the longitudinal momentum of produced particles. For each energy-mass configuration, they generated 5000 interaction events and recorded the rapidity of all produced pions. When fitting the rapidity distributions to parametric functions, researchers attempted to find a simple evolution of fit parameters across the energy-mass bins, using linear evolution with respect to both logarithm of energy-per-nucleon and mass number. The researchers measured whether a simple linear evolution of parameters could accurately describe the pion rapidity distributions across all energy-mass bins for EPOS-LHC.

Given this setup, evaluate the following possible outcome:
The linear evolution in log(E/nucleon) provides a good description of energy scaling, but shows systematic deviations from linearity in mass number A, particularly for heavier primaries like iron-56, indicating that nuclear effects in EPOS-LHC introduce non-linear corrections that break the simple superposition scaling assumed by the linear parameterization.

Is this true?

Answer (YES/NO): NO